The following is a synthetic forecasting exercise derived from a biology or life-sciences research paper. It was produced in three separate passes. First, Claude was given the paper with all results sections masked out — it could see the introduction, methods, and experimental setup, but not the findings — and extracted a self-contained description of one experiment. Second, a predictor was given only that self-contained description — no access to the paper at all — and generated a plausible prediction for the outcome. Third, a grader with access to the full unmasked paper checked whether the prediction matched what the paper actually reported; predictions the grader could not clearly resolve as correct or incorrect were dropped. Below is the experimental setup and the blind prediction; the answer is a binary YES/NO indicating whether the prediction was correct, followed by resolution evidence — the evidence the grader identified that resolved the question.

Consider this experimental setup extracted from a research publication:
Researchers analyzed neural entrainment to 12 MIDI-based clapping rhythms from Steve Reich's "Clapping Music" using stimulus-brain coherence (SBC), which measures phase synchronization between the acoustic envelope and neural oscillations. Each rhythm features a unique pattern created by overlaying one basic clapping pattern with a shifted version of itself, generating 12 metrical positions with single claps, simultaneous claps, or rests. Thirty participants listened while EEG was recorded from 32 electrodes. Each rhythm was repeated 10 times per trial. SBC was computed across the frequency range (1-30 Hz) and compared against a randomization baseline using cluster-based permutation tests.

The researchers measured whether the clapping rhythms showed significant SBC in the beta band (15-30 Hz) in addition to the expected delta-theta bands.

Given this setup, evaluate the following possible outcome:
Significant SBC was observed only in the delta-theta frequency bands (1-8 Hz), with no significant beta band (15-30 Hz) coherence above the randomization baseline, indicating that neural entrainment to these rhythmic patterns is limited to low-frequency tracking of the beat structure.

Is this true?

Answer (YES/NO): NO